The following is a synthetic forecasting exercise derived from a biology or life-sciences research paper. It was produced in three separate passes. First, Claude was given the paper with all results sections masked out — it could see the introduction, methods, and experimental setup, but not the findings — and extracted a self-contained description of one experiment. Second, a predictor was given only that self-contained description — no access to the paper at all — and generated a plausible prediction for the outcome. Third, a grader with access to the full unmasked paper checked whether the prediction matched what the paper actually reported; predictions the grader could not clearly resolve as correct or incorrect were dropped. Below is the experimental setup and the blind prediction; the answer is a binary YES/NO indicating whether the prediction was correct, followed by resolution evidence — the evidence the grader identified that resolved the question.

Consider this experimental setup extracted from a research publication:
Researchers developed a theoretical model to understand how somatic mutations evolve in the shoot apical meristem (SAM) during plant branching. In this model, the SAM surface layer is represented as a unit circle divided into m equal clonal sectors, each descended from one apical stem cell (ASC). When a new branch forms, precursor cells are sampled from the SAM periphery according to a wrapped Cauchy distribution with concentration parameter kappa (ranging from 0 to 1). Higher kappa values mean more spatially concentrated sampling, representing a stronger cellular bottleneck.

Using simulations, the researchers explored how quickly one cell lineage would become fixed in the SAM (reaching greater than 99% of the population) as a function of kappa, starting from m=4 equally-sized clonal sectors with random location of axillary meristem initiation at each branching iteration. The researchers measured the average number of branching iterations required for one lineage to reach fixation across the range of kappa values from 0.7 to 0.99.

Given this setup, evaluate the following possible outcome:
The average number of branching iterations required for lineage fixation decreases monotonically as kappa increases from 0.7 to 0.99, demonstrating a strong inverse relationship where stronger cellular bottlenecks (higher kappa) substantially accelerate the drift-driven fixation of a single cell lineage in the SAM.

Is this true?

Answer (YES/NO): YES